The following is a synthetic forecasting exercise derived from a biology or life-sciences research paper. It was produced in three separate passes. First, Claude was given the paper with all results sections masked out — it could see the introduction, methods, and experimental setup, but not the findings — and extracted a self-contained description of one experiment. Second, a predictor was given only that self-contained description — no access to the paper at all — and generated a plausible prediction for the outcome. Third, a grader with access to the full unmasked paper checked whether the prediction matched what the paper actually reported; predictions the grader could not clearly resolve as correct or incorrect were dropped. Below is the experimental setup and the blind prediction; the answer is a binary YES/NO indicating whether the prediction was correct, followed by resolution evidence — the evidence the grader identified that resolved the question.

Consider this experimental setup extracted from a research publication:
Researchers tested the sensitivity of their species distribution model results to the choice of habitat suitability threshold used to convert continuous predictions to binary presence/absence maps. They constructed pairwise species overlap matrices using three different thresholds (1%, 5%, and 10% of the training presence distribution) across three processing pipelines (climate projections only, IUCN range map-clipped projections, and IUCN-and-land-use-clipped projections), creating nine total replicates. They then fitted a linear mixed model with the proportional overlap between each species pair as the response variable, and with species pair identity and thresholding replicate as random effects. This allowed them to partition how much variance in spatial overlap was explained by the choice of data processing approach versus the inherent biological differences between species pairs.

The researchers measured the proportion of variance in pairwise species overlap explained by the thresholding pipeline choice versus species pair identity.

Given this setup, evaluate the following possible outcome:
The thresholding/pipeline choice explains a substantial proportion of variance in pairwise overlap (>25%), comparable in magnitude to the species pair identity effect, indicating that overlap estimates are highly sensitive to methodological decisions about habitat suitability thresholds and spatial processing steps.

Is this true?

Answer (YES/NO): NO